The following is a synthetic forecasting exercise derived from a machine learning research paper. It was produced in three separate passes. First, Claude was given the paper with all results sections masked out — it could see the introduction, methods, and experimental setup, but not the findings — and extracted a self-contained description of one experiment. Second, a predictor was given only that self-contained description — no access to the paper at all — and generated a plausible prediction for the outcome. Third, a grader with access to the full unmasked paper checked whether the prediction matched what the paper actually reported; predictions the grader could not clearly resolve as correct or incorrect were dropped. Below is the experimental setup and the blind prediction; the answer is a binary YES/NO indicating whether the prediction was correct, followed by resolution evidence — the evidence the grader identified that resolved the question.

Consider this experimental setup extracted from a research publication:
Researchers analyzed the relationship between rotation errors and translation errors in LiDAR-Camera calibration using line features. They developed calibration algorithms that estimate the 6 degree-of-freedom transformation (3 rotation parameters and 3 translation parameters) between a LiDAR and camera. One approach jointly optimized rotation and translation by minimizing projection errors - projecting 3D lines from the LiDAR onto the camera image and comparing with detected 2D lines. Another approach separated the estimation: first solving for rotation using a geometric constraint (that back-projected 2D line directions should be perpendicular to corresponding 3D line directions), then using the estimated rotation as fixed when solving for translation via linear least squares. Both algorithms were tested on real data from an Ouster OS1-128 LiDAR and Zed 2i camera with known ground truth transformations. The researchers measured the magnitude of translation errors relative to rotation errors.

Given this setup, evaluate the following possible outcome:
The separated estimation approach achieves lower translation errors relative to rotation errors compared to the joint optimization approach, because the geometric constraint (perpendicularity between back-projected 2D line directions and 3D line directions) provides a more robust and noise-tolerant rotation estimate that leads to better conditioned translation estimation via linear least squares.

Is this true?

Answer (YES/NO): YES